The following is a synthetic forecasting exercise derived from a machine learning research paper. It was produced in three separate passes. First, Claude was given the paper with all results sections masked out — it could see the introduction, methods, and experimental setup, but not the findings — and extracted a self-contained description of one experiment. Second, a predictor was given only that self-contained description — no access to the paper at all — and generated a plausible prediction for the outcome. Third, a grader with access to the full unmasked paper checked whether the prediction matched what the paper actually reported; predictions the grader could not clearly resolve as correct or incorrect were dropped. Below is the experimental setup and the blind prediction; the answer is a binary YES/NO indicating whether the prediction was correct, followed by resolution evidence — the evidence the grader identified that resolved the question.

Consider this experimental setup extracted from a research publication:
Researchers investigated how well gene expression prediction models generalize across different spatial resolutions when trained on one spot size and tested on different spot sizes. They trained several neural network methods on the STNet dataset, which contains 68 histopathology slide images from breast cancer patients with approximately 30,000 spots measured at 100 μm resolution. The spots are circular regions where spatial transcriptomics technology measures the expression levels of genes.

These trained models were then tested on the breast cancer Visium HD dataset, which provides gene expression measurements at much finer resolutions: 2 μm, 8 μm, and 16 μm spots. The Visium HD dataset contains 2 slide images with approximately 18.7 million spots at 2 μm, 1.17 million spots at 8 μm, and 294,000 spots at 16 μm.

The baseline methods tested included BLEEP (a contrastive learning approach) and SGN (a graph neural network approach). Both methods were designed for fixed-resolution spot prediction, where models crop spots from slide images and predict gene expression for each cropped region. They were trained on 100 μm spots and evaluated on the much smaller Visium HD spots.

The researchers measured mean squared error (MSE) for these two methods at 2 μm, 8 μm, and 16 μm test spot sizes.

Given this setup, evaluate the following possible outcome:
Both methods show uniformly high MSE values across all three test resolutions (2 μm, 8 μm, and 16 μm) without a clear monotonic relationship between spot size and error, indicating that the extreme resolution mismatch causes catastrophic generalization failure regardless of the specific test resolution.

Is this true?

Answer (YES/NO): NO